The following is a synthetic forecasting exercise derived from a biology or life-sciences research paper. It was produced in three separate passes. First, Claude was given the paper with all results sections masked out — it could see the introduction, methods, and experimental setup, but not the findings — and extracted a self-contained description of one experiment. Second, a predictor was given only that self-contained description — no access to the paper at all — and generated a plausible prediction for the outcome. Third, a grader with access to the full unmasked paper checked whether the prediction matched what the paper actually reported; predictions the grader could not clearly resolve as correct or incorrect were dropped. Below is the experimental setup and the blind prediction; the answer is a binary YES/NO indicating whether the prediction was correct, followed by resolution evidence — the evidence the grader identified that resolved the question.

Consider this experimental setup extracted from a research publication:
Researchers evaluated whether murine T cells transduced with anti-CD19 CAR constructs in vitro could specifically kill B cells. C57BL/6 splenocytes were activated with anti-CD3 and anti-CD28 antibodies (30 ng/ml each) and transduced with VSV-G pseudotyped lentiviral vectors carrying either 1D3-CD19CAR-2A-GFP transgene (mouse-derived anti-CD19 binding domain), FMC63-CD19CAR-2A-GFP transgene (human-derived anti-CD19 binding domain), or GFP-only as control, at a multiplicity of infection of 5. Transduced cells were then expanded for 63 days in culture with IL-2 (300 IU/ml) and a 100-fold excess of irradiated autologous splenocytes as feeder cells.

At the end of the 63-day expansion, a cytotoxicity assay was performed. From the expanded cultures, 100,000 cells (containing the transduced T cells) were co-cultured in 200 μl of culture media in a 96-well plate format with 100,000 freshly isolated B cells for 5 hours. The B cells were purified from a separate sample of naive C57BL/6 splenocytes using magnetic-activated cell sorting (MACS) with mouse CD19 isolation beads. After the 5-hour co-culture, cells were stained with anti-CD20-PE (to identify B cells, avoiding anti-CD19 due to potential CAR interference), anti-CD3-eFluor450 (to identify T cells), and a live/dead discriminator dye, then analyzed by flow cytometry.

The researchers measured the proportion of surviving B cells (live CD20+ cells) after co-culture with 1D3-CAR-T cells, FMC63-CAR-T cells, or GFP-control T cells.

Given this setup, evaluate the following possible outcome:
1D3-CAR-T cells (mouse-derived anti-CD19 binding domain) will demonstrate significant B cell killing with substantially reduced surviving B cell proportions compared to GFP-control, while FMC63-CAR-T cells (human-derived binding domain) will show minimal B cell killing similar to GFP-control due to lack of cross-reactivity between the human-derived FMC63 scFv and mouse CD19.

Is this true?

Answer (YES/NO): NO